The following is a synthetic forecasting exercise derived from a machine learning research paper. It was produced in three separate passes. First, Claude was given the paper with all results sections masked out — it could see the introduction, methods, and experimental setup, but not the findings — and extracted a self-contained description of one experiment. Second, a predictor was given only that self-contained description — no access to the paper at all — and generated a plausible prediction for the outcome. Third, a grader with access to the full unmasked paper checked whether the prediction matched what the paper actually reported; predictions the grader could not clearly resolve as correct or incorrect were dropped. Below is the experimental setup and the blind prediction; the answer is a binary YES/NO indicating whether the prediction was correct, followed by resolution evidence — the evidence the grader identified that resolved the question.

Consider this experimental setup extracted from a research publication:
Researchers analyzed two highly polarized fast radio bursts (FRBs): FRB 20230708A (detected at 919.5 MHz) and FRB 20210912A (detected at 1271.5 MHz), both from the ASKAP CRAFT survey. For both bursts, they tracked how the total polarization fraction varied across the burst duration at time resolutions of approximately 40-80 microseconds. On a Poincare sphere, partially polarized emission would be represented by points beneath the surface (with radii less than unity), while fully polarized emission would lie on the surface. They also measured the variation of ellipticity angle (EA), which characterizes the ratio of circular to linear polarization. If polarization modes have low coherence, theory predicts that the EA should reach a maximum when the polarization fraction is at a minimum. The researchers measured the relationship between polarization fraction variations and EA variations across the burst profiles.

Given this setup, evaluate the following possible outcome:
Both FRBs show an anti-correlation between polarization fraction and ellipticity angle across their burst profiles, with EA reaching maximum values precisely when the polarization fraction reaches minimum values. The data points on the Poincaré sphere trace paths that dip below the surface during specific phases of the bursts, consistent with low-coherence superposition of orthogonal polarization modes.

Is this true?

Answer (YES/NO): NO